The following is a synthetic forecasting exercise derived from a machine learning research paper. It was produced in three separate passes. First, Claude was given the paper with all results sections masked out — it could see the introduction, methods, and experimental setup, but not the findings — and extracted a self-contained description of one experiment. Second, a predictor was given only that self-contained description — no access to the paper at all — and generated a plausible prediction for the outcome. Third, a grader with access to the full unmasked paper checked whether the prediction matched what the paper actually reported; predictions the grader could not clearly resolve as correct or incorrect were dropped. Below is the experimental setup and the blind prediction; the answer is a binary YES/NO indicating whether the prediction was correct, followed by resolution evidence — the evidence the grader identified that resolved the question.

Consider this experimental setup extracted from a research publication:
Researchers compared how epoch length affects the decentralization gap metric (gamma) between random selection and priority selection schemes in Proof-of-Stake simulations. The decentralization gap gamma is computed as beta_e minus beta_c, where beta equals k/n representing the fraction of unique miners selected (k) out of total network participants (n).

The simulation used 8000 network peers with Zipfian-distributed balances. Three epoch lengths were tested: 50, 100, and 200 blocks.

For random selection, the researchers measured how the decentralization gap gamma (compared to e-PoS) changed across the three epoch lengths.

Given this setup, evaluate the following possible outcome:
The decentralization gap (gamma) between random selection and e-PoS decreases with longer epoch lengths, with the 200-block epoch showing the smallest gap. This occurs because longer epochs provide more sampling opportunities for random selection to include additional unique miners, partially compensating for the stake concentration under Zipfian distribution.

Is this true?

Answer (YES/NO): NO